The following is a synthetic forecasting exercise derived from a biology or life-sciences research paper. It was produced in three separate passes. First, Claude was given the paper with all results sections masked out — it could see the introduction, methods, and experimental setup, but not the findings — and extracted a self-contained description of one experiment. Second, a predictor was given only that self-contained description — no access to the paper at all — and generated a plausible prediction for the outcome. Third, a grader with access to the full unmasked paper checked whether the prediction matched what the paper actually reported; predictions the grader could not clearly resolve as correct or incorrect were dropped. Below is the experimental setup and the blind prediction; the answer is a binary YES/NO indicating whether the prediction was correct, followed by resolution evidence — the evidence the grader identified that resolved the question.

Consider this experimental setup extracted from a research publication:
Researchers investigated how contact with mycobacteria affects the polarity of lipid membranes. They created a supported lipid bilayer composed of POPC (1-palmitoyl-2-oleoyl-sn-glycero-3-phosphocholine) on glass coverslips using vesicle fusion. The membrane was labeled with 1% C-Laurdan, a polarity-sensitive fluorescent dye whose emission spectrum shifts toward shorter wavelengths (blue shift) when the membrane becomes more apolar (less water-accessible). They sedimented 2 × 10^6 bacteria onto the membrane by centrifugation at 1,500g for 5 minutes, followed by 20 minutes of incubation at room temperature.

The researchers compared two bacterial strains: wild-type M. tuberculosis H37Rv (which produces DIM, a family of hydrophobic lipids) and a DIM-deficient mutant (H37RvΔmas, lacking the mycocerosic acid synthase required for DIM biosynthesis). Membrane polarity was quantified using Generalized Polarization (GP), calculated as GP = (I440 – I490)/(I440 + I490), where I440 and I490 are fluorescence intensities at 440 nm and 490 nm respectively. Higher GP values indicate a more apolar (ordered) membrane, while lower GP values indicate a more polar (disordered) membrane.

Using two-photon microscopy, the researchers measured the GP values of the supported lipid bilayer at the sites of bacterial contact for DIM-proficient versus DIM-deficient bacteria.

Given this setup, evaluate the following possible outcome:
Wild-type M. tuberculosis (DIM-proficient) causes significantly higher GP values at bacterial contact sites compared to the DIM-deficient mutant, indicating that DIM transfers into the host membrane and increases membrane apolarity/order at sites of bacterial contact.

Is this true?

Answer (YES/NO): YES